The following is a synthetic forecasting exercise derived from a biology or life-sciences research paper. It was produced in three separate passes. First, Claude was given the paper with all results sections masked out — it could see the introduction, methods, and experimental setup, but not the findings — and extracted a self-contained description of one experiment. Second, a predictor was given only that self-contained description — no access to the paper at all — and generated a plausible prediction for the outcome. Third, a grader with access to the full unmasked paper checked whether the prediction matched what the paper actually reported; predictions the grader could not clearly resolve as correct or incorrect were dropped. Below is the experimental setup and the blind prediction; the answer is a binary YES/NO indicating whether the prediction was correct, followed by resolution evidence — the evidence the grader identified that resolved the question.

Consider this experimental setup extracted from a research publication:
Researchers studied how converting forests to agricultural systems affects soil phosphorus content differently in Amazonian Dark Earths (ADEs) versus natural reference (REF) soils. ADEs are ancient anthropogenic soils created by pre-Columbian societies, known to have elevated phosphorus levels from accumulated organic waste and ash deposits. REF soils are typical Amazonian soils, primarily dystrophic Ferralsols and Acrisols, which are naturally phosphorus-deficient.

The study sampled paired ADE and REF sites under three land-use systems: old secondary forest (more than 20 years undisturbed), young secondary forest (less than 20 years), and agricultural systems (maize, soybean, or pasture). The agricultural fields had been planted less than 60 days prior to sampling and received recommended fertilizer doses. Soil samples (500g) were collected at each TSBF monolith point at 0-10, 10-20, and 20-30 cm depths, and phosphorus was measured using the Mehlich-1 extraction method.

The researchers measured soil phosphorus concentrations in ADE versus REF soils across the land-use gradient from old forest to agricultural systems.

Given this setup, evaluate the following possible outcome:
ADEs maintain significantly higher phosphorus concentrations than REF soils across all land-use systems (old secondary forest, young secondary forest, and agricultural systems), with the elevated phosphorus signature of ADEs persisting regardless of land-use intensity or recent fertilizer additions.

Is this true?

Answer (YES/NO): YES